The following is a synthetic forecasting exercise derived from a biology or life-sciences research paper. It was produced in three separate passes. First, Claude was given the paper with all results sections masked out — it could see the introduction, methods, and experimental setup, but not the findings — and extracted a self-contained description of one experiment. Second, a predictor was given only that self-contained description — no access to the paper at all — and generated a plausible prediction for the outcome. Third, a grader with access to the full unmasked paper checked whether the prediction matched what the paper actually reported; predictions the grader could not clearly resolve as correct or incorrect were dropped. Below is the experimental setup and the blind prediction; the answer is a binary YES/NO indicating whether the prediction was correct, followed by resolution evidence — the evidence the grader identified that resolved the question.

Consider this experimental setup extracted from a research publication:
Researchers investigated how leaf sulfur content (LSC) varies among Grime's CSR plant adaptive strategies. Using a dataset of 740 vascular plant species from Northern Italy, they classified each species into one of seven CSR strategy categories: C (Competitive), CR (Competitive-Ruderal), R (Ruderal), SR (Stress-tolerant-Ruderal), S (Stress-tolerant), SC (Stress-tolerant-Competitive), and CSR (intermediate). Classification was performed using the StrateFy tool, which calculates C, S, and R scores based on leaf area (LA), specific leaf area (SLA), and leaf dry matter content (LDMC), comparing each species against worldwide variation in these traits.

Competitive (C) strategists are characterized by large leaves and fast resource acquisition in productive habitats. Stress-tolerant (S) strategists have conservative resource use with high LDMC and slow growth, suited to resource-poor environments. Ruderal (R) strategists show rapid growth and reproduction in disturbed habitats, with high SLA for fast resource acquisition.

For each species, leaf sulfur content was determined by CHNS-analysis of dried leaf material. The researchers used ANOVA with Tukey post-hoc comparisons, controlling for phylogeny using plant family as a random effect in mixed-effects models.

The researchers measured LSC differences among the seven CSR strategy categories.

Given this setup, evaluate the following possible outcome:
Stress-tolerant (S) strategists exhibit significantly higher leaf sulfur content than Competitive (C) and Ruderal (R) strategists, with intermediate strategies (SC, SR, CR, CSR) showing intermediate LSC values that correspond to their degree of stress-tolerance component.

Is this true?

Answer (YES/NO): NO